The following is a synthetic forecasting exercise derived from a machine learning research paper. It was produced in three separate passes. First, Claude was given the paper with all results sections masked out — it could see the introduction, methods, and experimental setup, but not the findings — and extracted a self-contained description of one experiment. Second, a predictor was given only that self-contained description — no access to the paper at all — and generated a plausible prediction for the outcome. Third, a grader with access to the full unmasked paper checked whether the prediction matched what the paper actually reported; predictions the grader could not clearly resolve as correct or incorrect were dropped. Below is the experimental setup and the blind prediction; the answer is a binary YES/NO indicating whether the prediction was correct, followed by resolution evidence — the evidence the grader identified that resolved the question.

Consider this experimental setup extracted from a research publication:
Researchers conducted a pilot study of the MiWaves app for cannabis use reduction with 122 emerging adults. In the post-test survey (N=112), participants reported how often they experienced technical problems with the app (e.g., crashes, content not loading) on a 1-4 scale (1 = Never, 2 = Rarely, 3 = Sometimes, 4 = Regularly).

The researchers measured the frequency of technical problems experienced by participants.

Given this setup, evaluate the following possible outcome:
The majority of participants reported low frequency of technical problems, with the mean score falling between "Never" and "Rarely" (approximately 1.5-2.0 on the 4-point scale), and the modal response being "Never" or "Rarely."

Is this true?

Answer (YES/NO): NO